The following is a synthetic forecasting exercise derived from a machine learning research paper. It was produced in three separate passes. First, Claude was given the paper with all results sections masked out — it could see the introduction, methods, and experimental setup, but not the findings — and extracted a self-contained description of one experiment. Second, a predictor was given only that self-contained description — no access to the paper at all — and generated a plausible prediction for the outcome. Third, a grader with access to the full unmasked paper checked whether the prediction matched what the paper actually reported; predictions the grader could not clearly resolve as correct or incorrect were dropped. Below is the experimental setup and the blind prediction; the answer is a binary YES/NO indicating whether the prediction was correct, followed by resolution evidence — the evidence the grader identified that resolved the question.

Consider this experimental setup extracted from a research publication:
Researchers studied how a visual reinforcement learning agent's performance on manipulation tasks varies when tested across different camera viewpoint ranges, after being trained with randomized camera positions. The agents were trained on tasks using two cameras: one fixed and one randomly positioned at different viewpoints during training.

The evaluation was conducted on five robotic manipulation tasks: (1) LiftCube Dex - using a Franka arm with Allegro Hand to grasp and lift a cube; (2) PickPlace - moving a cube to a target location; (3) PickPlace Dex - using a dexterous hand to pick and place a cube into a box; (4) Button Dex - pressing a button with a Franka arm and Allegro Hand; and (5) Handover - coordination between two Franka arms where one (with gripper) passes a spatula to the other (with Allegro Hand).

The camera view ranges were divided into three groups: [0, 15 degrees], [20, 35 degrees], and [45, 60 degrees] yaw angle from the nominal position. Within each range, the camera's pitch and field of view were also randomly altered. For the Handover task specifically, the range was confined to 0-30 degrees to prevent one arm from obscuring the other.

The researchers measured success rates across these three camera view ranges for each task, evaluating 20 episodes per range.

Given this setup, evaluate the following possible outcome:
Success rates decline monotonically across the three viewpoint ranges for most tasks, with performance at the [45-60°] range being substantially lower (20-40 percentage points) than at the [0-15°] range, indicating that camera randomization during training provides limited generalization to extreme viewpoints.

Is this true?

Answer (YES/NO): NO